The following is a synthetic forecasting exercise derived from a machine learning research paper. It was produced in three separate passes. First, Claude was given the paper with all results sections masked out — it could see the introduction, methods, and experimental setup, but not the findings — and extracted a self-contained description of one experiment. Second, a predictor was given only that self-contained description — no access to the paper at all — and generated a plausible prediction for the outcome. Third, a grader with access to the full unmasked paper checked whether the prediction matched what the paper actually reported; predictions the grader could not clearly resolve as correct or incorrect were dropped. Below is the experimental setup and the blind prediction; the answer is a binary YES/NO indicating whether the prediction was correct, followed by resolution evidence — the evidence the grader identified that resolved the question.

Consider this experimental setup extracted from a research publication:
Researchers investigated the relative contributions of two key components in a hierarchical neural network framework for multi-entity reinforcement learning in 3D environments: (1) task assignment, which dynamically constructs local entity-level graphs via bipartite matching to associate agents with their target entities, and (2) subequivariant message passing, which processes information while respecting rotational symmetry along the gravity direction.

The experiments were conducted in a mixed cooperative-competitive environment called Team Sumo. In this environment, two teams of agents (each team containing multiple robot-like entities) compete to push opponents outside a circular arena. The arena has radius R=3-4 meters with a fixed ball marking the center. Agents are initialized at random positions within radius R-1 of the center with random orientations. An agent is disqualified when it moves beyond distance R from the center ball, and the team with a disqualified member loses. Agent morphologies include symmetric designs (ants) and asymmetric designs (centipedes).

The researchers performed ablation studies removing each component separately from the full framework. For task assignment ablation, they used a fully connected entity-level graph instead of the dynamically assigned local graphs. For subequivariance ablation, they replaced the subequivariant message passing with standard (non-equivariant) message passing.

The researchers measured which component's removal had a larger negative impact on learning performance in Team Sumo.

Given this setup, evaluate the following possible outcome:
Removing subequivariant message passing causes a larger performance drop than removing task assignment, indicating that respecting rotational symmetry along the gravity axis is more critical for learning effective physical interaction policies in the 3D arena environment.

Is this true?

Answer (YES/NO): YES